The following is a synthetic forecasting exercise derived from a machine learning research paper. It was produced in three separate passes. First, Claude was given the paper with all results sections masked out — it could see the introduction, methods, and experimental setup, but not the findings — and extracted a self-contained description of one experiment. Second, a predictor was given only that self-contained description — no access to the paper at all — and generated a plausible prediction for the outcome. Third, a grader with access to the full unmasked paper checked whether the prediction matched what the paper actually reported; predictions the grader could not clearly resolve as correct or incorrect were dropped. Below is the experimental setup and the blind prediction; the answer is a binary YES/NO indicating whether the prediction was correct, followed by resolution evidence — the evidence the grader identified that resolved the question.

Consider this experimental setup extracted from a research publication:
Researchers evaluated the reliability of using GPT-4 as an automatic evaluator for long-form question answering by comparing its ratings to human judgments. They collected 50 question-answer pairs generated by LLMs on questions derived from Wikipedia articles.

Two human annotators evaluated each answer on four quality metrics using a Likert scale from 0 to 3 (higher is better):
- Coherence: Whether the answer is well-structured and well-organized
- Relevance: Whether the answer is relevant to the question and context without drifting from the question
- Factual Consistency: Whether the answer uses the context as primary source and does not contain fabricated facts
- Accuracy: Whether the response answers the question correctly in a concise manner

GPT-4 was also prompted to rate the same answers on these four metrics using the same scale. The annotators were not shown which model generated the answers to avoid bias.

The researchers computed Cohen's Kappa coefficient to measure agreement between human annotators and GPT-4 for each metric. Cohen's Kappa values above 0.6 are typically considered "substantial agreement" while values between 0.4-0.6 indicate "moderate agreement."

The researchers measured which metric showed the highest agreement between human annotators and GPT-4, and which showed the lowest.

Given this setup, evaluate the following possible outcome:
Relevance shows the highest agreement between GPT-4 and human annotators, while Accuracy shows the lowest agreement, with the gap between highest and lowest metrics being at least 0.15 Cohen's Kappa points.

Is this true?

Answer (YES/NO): NO